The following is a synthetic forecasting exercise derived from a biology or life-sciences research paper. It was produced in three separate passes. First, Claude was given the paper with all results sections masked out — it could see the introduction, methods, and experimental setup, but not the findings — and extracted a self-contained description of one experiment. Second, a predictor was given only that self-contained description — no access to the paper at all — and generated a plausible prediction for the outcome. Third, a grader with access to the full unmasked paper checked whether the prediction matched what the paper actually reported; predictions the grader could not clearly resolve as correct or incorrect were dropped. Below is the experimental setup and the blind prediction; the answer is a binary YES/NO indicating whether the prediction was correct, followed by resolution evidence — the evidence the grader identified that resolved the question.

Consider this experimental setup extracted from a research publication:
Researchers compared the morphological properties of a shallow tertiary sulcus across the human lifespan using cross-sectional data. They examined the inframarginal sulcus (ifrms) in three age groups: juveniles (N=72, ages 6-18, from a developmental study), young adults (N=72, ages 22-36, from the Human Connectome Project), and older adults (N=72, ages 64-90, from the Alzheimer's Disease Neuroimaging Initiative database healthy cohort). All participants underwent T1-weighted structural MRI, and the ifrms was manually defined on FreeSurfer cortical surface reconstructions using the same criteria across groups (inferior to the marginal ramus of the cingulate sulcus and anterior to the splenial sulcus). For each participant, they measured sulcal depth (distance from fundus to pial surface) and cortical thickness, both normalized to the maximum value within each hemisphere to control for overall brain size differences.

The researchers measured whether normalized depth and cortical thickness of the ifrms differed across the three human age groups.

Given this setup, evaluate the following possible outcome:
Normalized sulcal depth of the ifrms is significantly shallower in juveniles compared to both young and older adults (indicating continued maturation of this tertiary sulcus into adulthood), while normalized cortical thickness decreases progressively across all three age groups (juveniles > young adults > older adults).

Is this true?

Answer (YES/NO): NO